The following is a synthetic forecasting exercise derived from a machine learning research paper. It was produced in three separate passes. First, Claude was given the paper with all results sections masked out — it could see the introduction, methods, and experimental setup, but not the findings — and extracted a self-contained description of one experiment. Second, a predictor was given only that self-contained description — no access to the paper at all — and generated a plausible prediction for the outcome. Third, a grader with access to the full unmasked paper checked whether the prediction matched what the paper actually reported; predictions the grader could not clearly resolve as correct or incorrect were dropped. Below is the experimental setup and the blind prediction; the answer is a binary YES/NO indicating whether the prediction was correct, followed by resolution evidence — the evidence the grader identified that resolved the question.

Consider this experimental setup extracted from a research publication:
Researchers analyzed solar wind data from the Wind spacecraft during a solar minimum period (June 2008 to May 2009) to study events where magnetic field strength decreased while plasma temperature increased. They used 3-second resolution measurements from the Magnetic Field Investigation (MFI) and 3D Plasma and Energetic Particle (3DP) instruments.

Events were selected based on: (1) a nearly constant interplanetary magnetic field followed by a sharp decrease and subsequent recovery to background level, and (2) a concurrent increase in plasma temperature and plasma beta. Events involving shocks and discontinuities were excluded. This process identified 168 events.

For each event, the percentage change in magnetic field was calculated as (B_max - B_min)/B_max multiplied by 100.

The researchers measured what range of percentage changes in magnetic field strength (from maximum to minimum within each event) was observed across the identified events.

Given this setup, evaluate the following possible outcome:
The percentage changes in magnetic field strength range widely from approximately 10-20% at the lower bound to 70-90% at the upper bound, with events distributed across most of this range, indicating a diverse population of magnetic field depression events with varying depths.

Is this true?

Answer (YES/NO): NO